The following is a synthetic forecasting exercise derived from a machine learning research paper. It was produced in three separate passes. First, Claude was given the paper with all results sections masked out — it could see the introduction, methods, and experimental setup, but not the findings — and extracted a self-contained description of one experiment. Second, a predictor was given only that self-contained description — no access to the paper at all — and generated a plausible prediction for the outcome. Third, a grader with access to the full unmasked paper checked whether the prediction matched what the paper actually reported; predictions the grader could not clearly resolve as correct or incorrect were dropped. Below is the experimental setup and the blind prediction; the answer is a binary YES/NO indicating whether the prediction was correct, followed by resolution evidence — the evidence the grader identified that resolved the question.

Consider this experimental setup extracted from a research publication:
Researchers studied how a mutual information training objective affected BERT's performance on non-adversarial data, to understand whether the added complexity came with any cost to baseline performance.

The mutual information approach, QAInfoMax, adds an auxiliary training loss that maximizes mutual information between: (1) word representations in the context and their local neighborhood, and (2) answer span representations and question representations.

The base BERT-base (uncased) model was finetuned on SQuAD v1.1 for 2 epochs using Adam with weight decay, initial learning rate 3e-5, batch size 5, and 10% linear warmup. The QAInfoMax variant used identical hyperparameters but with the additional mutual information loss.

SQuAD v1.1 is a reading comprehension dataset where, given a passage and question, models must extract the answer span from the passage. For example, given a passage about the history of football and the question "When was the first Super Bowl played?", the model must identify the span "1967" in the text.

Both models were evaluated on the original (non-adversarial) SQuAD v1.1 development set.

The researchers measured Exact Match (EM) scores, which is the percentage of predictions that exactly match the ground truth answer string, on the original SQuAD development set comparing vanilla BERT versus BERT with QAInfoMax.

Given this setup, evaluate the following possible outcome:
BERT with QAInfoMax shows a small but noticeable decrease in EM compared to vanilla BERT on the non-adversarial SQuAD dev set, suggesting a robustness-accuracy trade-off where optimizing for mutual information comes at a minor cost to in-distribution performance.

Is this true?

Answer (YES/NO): NO